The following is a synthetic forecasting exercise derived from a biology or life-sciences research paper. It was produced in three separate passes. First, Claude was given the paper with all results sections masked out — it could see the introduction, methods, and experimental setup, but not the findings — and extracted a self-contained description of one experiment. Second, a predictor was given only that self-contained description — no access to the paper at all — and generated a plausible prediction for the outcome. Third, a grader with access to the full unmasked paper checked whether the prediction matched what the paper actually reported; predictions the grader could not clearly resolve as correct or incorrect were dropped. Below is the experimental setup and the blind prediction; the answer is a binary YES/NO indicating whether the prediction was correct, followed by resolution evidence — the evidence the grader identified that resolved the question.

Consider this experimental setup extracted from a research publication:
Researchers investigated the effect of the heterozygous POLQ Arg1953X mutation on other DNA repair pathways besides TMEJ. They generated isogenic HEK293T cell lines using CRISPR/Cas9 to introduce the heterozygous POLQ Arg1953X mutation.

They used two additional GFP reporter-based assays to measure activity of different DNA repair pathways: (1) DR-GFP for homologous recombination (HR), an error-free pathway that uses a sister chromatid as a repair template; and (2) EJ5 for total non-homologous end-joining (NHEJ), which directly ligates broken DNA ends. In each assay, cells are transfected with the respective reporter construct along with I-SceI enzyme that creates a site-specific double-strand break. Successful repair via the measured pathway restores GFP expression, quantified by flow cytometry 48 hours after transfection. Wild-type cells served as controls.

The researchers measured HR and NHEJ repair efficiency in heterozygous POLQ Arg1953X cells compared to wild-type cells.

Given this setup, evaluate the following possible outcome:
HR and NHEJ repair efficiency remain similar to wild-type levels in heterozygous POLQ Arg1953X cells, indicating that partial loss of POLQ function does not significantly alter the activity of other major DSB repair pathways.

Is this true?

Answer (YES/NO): NO